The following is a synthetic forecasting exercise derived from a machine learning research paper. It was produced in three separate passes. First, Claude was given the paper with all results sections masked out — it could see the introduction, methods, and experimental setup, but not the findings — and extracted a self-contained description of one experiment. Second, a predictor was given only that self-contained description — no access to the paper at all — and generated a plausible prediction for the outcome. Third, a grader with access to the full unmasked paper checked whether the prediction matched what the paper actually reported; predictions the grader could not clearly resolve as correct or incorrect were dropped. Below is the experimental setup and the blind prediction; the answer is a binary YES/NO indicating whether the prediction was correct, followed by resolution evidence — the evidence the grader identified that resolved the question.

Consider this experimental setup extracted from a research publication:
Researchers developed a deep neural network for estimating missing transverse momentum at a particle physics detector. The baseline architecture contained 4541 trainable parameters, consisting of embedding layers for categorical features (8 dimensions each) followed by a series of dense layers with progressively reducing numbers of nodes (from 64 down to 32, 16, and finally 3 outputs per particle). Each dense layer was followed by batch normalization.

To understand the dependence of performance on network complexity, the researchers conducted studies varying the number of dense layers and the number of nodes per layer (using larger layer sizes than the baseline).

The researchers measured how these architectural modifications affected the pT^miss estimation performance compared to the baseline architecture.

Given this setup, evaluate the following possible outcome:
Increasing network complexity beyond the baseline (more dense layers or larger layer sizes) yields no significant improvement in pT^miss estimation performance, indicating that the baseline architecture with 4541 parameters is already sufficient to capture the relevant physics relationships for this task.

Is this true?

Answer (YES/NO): YES